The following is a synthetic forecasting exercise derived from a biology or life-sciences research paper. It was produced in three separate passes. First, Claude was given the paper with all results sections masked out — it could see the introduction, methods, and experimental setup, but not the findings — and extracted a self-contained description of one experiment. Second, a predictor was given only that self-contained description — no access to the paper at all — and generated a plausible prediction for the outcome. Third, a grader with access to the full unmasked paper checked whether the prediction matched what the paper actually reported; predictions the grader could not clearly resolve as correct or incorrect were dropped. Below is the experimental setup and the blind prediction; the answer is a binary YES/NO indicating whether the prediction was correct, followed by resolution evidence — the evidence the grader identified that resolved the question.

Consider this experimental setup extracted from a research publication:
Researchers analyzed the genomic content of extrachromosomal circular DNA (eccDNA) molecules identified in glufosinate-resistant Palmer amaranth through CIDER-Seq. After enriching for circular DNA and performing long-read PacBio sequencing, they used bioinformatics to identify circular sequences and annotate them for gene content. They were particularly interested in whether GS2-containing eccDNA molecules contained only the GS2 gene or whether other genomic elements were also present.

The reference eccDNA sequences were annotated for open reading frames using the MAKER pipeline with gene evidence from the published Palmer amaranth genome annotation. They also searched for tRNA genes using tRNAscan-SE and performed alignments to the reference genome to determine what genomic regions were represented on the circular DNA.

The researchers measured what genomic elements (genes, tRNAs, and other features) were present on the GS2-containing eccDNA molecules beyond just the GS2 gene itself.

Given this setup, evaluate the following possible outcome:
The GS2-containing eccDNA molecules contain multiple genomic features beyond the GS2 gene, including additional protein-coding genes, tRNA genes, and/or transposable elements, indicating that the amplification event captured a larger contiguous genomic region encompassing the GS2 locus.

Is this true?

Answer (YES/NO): YES